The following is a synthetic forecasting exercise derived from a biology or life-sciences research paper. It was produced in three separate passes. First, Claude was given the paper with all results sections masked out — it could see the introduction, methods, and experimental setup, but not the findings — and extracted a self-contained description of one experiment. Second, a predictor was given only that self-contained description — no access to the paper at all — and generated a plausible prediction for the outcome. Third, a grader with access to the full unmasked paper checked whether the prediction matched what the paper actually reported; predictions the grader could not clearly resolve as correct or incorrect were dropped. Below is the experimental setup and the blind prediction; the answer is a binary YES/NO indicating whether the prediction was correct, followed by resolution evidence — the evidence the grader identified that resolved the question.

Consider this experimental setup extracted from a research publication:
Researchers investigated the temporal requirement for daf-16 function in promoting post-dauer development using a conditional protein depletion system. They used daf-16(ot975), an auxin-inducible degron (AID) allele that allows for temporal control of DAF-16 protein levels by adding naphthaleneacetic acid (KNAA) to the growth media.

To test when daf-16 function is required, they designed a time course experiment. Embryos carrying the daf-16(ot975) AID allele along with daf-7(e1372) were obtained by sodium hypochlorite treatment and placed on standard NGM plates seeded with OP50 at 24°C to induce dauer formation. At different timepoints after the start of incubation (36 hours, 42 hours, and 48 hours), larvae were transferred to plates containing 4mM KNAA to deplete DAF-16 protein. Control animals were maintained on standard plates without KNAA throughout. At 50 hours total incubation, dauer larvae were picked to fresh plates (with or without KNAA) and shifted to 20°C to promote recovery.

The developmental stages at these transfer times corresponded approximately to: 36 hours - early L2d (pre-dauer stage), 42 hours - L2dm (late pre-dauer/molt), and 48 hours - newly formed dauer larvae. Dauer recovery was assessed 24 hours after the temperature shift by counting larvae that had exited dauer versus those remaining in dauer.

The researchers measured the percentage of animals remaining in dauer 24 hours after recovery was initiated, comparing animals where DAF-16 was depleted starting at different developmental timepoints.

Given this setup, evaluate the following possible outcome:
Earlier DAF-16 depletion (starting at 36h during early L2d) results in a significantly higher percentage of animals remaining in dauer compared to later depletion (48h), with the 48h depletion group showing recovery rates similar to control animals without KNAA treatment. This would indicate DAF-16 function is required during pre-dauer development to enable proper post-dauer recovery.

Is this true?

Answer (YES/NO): YES